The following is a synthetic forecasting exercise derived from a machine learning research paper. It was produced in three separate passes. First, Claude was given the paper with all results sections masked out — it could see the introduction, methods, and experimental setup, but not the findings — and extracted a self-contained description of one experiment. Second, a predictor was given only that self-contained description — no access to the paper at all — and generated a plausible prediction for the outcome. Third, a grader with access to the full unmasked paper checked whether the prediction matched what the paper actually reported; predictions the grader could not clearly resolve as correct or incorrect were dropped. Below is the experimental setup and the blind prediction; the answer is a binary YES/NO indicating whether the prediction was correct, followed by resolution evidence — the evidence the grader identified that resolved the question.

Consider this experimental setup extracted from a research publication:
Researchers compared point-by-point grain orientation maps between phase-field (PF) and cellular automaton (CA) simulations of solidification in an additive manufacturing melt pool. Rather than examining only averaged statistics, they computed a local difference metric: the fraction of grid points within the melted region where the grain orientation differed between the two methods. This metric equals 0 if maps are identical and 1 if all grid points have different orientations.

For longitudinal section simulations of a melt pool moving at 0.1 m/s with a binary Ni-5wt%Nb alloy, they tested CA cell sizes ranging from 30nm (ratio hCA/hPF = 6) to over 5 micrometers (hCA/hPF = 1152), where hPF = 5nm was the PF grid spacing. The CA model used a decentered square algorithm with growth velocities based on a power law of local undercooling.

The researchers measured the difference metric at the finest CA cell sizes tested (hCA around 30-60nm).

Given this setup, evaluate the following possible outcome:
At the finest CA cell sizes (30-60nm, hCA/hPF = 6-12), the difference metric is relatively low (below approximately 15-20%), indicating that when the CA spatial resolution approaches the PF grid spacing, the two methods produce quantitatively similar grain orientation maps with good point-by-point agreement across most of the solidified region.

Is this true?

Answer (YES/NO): NO